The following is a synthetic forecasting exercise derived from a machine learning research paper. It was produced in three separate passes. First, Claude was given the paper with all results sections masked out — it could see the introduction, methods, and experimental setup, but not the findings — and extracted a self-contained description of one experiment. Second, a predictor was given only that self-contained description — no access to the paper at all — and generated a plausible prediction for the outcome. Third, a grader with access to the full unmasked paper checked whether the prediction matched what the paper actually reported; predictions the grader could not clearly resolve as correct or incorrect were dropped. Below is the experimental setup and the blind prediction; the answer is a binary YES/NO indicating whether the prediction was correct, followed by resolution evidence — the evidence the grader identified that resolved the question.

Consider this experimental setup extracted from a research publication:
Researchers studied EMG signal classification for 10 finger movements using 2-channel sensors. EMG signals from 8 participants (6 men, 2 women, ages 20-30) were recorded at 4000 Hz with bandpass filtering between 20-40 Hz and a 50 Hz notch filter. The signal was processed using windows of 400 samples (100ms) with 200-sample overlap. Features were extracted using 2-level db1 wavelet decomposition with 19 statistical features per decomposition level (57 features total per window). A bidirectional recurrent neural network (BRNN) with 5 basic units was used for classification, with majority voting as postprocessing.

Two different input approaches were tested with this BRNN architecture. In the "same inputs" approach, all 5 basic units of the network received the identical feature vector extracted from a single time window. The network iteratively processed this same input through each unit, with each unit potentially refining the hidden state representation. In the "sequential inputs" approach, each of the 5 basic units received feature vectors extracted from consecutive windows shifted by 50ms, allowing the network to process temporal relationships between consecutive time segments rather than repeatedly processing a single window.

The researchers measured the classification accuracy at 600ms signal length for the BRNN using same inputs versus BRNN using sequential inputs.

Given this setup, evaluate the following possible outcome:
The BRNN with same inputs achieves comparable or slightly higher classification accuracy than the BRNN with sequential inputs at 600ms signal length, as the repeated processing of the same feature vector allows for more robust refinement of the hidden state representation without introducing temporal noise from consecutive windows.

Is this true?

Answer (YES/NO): YES